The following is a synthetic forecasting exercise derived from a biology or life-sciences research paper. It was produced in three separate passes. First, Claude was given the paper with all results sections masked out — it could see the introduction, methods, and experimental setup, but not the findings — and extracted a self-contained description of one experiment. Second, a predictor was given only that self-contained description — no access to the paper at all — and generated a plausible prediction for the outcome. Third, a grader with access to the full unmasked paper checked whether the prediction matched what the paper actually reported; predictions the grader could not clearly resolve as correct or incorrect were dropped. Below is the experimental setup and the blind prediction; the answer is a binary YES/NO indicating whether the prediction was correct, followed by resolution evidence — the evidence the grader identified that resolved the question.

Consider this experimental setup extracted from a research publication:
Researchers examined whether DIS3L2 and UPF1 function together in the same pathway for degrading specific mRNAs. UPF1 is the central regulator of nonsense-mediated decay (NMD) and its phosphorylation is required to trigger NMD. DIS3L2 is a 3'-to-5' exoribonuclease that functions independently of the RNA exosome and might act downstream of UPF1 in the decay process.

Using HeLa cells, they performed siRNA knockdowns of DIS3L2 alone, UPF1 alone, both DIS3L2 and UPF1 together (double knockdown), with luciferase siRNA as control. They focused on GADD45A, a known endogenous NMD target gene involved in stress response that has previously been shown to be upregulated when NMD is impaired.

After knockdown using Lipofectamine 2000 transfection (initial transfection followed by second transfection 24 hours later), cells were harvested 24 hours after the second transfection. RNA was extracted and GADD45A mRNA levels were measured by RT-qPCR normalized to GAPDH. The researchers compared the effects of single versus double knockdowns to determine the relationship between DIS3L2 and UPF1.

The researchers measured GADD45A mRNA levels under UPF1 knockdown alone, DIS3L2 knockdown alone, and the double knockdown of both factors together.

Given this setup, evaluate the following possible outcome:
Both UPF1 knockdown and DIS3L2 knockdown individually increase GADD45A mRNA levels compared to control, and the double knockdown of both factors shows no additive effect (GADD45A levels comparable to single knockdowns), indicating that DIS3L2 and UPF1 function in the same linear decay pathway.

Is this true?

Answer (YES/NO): YES